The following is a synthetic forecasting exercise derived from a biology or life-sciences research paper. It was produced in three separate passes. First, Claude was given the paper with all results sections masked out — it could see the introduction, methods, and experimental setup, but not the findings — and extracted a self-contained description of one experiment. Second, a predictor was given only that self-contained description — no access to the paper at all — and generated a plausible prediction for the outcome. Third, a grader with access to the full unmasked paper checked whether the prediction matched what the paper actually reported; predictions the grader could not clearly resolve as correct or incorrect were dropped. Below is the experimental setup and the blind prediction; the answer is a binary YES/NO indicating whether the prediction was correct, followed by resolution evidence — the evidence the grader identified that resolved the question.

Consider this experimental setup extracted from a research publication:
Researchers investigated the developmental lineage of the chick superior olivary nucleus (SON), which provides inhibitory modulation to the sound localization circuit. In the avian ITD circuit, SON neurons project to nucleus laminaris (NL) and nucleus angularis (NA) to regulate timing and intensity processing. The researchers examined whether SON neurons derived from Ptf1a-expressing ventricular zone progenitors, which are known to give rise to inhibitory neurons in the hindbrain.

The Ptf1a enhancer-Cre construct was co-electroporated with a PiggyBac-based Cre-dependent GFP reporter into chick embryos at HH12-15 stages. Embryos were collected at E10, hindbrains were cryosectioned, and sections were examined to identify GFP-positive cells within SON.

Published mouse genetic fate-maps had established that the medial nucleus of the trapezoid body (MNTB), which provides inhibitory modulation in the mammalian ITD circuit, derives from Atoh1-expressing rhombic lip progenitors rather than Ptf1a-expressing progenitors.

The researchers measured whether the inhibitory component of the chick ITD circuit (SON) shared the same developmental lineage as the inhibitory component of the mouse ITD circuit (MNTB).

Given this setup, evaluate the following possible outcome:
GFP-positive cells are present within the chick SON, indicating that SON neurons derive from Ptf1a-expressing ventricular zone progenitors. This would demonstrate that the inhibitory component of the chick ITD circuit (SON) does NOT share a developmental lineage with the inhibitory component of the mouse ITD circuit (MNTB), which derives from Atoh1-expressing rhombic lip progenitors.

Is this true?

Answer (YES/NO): NO